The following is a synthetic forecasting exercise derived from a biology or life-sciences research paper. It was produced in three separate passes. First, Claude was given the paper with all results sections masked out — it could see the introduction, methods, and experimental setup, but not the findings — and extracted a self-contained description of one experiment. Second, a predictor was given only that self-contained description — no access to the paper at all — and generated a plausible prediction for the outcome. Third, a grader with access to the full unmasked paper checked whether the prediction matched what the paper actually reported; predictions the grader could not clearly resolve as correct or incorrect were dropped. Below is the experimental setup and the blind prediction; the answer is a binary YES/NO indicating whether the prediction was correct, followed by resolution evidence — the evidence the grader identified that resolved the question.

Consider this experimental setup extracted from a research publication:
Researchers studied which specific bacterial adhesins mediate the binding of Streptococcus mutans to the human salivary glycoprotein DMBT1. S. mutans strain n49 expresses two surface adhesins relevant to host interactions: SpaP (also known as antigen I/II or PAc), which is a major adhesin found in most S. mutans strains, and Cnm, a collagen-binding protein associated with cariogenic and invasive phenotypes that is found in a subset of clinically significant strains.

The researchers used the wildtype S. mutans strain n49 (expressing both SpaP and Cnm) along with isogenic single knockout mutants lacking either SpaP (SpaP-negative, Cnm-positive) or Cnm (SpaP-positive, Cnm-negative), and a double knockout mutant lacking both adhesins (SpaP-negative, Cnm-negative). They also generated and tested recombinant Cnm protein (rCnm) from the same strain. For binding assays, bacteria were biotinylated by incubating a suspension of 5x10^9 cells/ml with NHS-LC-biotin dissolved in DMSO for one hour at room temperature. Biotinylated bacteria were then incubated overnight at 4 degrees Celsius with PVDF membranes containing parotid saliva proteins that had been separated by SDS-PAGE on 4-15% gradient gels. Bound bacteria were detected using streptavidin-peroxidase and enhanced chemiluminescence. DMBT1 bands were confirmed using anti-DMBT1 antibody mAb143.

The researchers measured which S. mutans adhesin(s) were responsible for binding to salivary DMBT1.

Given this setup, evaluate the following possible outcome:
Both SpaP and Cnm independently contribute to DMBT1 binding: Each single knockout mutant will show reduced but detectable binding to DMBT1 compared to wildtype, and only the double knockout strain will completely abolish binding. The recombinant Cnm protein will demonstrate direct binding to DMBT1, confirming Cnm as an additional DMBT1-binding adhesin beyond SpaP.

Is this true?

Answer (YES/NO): NO